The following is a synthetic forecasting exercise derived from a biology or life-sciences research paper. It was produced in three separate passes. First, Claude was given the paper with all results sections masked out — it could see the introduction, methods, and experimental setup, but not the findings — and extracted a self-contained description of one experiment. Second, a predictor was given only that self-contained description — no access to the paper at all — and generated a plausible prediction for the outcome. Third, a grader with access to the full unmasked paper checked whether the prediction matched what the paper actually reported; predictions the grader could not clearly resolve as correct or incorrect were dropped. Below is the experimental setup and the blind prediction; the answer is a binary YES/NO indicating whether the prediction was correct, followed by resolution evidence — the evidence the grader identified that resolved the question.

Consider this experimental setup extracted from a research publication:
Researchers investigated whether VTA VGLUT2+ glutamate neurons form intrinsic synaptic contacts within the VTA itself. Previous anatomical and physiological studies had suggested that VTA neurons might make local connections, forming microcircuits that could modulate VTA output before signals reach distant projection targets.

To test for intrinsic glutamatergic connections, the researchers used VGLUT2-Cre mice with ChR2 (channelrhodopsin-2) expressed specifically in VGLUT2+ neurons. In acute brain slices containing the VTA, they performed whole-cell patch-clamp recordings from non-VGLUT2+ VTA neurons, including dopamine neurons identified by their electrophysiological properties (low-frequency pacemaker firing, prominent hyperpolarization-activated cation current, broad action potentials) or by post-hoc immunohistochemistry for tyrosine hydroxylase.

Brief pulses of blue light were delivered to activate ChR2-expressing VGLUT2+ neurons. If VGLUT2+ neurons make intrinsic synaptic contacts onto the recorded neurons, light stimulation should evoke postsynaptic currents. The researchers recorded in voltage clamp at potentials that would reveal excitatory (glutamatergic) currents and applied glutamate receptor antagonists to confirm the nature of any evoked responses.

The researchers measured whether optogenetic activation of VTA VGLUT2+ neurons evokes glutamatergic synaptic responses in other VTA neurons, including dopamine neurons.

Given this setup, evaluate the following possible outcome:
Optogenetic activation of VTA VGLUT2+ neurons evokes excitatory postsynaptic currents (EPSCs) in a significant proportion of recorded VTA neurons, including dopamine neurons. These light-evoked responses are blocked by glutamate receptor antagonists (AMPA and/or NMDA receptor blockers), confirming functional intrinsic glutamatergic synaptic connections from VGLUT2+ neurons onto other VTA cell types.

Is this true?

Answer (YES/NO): YES